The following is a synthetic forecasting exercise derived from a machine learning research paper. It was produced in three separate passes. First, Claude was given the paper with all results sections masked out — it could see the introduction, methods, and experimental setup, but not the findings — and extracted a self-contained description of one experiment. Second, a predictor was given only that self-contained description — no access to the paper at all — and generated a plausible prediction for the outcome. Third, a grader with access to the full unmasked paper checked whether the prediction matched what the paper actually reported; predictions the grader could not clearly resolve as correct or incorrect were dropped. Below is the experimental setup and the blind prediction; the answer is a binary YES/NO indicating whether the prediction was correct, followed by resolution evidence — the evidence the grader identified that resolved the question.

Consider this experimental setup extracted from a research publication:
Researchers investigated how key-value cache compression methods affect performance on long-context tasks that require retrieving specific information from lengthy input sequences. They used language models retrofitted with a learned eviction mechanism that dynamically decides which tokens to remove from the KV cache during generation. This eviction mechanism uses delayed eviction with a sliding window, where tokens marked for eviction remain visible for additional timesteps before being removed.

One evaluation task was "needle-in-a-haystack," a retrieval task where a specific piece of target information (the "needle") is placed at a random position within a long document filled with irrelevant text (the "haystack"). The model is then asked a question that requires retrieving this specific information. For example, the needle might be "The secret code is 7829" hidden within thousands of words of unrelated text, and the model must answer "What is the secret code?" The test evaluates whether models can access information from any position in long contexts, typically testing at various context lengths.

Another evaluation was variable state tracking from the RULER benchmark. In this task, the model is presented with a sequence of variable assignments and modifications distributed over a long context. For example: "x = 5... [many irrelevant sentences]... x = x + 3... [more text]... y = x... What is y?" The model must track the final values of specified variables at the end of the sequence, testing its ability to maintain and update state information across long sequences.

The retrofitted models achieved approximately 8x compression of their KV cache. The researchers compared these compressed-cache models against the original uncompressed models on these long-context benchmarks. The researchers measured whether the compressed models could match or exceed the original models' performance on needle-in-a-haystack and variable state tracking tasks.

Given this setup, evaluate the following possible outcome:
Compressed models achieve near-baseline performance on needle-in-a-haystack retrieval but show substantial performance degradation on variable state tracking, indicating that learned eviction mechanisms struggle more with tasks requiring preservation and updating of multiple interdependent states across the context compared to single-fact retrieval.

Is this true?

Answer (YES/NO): NO